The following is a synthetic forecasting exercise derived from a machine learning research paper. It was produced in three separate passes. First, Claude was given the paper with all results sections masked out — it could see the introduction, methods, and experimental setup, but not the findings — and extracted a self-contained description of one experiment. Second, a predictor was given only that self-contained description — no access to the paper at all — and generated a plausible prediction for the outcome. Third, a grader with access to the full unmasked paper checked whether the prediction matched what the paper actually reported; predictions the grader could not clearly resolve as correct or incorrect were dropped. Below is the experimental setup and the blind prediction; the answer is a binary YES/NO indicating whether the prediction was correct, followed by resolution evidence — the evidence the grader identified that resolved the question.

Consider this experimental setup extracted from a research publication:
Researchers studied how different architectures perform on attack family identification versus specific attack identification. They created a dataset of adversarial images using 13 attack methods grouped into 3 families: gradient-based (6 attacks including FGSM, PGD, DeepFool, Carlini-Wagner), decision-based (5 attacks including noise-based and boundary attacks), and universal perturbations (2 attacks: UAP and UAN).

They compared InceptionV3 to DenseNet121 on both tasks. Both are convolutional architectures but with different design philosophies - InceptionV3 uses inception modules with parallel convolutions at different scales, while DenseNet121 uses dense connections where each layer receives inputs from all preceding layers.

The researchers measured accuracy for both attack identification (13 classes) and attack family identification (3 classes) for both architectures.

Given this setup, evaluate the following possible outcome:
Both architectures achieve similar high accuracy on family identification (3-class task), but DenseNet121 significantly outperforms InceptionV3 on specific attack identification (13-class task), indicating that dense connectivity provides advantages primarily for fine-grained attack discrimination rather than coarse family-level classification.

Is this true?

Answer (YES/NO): NO